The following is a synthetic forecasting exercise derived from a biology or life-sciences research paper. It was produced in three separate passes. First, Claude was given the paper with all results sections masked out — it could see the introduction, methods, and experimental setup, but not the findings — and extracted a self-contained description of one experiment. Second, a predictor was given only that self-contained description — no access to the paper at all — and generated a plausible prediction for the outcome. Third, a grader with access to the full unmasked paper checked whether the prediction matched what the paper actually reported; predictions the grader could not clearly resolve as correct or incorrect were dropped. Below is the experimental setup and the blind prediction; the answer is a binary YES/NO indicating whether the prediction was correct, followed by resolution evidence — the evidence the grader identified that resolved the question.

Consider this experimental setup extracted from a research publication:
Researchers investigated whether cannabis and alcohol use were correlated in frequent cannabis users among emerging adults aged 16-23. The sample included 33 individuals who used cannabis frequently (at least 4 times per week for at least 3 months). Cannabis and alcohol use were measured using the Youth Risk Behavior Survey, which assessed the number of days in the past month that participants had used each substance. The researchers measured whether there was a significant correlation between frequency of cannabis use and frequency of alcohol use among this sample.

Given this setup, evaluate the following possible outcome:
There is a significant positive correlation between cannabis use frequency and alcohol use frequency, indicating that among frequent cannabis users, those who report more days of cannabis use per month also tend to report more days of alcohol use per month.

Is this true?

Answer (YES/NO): NO